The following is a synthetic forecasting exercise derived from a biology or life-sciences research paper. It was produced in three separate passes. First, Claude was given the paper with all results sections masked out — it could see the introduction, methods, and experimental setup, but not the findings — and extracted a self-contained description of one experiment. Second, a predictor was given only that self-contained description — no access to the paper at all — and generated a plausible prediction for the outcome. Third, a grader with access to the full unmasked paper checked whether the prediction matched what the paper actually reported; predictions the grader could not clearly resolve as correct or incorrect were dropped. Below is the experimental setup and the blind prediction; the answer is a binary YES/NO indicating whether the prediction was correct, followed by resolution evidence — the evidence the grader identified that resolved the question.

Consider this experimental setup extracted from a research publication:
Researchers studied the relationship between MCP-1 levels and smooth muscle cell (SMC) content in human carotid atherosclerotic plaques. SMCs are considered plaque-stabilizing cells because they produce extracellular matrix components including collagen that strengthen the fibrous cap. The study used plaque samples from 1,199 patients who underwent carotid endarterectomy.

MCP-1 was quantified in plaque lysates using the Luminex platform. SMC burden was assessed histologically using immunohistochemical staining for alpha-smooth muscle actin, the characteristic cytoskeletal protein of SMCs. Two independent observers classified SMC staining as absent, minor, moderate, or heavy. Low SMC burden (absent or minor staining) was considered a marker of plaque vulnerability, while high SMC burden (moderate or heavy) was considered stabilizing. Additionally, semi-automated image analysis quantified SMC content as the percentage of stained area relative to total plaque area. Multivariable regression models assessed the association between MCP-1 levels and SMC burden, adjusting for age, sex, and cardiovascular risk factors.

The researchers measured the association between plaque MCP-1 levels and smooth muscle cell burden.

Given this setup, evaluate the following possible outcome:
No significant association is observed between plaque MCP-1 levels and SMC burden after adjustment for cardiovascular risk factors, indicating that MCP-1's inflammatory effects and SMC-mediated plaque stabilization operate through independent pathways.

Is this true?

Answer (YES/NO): NO